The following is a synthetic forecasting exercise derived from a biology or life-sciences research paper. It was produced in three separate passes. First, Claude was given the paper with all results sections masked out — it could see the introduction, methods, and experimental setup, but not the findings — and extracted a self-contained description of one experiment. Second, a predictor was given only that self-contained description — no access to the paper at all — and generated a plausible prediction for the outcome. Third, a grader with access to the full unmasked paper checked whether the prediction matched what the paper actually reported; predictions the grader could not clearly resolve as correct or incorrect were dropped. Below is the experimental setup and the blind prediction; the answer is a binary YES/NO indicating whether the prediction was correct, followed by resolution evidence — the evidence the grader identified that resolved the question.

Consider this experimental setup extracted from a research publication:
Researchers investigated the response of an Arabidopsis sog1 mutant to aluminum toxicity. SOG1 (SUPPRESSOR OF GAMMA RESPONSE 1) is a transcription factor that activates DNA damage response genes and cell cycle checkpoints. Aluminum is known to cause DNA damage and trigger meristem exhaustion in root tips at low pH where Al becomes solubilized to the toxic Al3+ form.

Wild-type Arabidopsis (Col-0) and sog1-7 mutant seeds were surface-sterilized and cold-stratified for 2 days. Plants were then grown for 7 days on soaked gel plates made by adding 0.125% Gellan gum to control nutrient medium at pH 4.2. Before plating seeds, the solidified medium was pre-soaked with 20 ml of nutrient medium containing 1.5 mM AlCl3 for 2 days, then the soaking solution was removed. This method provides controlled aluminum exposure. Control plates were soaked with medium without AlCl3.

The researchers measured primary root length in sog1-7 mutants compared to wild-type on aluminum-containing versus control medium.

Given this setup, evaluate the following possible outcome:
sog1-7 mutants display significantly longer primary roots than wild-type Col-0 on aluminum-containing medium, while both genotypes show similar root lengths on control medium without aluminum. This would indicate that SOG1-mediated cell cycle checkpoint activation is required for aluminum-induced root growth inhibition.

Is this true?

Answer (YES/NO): YES